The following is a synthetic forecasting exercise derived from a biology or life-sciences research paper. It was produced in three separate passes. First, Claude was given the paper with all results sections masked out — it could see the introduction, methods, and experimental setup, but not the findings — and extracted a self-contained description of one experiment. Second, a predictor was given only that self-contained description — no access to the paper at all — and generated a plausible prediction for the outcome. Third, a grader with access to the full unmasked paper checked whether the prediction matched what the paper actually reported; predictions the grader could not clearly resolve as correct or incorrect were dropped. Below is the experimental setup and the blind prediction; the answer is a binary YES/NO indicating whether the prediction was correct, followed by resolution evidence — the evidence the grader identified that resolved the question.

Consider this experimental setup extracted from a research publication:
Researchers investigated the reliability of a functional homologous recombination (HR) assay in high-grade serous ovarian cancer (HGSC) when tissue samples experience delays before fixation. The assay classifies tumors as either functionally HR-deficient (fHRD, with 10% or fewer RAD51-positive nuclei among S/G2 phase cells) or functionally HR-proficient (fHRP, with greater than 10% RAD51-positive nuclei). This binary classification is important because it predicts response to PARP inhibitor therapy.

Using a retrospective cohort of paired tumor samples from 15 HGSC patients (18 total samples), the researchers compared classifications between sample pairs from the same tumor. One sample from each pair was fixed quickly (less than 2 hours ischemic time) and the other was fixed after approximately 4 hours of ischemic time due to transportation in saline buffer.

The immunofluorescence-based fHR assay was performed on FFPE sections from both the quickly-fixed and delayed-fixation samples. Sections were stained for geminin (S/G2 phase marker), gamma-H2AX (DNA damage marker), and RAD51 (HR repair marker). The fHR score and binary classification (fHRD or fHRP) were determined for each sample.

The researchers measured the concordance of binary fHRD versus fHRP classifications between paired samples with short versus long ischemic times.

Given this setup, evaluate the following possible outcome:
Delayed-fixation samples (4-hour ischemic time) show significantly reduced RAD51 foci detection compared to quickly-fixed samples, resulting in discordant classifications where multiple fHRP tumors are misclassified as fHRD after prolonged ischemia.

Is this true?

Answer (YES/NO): YES